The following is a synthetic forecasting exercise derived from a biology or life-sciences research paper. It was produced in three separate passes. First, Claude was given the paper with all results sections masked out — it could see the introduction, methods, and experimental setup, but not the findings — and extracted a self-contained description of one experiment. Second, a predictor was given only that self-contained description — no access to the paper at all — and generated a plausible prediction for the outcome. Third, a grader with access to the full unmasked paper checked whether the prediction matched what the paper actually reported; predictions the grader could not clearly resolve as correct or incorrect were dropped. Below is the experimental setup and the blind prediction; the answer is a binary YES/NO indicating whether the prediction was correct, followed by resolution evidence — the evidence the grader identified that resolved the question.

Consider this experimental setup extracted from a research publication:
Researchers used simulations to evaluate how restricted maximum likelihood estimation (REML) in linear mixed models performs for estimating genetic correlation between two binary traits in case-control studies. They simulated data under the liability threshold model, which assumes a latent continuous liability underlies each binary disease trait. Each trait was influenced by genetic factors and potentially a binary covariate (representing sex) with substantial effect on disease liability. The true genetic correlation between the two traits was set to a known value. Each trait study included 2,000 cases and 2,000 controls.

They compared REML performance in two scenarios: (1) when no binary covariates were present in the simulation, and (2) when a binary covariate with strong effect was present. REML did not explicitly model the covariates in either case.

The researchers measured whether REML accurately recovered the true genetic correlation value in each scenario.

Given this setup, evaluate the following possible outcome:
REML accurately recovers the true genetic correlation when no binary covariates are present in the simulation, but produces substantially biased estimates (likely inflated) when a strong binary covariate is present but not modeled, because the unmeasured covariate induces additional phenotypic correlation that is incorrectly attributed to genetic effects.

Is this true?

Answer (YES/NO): YES